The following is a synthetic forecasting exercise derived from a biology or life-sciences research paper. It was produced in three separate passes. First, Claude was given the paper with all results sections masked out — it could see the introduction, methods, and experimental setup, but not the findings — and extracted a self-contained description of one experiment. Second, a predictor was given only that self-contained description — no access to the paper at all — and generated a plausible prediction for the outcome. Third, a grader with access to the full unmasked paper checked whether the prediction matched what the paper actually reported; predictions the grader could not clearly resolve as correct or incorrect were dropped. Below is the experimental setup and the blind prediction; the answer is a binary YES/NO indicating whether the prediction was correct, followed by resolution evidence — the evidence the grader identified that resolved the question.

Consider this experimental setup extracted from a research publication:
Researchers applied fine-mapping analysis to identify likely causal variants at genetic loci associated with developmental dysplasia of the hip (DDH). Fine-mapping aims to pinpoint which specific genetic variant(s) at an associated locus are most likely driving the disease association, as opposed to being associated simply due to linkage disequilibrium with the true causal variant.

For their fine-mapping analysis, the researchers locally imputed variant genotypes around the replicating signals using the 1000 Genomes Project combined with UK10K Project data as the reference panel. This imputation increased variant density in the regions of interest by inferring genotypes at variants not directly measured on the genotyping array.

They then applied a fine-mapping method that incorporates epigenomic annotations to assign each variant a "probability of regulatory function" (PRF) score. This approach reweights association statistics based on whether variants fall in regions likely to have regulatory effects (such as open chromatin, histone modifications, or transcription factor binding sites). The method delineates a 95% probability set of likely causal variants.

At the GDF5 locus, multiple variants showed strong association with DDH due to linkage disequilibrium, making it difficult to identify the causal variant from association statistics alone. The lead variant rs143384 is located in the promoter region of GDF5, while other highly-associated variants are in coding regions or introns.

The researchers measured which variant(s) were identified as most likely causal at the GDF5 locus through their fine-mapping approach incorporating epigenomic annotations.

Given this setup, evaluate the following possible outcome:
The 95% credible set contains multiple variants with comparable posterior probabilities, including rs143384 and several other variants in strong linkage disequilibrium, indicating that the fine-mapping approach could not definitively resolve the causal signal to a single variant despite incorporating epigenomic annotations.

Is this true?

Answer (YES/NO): NO